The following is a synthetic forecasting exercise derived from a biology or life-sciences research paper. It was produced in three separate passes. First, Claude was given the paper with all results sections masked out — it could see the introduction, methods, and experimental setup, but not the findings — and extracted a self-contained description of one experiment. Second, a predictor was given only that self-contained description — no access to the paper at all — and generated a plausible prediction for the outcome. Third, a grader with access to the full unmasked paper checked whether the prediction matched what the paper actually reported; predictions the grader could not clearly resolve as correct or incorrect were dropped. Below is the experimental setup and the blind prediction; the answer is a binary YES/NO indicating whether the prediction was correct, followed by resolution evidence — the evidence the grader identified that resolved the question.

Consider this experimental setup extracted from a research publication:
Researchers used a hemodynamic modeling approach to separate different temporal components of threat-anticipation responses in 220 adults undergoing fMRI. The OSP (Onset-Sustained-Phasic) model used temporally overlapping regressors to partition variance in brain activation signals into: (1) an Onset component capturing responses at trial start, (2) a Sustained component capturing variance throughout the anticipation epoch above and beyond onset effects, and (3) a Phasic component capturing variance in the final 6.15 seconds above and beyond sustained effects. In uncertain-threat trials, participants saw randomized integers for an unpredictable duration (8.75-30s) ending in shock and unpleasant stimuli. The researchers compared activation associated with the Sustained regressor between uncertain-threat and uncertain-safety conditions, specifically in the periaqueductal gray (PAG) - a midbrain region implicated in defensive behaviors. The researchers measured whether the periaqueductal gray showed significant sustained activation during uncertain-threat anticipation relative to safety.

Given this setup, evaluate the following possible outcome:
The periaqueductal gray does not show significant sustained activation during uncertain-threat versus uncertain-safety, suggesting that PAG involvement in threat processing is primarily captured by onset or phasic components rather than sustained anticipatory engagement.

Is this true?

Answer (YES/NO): NO